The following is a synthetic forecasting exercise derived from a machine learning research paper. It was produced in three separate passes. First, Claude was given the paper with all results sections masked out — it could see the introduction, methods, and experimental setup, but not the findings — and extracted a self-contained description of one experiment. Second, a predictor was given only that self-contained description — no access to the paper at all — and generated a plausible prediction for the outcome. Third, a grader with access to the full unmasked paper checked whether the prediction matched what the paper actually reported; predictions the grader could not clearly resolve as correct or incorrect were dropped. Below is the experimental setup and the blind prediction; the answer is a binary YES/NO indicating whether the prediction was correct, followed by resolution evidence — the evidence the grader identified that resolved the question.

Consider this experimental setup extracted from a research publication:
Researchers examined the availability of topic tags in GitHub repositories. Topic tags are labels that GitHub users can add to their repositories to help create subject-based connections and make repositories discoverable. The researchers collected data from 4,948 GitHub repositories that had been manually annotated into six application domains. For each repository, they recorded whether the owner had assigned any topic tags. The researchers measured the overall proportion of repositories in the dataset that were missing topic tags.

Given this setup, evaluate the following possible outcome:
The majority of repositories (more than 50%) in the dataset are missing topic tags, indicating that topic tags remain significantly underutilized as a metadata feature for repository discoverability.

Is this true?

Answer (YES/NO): YES